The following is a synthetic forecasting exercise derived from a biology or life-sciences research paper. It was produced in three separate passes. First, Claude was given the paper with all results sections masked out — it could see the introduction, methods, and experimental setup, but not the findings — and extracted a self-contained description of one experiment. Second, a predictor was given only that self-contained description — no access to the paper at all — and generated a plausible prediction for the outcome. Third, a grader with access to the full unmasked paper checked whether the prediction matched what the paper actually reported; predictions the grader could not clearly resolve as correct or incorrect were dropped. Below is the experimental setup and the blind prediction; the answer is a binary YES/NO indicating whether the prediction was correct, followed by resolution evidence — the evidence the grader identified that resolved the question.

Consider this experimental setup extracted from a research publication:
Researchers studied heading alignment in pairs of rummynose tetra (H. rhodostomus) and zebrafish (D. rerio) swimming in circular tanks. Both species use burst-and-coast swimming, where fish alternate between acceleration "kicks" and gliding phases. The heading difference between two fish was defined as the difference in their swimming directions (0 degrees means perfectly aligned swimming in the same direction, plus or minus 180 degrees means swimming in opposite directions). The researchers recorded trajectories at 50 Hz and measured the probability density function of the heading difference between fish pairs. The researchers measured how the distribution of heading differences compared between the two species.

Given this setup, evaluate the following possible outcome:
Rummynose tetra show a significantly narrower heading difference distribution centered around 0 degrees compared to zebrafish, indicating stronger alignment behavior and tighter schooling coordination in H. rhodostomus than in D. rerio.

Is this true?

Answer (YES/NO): YES